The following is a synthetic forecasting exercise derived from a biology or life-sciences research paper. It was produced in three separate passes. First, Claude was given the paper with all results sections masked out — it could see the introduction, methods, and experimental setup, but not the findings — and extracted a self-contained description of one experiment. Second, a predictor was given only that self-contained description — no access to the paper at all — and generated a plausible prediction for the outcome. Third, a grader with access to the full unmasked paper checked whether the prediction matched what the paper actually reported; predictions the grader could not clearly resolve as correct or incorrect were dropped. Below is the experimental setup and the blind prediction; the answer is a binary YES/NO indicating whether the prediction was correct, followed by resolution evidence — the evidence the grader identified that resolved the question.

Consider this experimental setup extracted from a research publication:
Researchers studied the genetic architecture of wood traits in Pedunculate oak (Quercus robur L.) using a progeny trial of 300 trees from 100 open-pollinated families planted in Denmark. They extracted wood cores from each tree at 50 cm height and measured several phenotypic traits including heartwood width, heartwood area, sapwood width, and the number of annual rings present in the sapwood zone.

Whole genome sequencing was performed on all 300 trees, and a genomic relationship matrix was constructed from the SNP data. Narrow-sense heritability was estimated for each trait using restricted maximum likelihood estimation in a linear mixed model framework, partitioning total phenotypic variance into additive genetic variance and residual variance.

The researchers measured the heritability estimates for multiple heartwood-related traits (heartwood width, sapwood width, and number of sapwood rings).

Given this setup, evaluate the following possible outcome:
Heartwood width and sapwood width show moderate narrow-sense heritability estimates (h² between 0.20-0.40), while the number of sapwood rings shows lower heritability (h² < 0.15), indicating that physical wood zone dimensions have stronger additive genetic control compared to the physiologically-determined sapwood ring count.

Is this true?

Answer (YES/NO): NO